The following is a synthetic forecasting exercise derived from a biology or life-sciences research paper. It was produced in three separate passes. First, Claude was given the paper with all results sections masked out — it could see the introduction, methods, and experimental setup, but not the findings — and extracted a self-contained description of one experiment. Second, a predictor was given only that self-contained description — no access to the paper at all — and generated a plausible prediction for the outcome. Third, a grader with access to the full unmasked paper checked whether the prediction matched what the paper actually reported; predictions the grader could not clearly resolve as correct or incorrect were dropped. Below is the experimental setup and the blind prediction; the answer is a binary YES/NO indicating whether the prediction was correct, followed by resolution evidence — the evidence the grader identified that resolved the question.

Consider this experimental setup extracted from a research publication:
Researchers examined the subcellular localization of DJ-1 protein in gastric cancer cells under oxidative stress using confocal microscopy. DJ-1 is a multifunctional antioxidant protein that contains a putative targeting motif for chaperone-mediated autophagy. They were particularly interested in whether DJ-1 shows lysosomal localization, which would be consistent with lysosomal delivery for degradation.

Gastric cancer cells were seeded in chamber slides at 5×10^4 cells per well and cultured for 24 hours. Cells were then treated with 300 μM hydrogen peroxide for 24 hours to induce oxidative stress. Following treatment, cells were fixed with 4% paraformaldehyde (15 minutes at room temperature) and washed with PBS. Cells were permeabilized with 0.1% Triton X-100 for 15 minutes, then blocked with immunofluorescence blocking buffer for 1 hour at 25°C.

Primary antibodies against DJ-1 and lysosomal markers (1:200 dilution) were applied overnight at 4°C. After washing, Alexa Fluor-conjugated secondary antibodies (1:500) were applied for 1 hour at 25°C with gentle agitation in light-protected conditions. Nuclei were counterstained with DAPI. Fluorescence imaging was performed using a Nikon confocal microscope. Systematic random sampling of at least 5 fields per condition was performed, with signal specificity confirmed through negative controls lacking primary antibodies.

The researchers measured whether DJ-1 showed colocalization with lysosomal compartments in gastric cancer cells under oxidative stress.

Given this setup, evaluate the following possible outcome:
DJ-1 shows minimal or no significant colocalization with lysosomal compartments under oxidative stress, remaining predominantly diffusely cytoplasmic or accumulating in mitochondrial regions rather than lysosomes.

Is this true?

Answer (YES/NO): NO